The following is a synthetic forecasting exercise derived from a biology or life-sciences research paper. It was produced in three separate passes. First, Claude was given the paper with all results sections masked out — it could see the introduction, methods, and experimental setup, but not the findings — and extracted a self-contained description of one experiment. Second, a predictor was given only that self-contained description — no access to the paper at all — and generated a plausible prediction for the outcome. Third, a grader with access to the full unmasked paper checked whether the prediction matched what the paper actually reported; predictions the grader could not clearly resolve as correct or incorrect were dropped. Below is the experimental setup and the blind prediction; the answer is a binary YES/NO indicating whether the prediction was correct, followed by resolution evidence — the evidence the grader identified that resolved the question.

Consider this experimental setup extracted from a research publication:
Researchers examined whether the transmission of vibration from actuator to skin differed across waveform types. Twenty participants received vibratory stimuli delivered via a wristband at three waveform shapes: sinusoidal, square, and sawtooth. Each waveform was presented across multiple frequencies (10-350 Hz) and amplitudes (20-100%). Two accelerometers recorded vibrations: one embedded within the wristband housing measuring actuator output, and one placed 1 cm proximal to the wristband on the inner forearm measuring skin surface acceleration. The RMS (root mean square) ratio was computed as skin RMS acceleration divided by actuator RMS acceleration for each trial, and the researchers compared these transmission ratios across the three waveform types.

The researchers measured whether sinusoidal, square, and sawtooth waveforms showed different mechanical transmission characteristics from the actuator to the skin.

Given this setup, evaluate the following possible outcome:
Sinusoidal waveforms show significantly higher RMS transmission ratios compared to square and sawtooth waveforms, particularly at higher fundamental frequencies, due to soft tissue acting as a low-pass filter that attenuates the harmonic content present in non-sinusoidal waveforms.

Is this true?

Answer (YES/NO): NO